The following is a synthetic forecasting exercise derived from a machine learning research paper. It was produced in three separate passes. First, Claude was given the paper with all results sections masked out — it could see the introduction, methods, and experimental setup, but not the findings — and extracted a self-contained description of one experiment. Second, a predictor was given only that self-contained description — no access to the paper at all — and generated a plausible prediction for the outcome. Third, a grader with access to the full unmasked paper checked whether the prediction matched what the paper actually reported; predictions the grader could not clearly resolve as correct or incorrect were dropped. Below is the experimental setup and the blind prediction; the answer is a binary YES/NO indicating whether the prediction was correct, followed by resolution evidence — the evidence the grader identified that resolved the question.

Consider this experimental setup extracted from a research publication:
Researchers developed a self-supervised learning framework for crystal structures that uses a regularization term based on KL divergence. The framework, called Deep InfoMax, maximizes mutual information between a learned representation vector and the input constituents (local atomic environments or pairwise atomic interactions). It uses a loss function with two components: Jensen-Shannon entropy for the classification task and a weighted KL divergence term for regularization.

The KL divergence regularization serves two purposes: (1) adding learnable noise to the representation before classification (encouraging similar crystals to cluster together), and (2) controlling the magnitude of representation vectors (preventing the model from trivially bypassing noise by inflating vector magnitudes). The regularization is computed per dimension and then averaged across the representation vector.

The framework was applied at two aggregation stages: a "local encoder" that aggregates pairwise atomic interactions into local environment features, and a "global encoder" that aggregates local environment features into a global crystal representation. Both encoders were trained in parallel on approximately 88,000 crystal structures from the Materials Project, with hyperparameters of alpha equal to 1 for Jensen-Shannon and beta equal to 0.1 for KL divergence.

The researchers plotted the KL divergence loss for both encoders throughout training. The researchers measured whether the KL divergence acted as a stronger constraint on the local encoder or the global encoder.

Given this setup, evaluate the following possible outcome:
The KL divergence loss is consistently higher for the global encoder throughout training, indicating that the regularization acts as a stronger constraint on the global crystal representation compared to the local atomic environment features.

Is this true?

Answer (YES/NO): NO